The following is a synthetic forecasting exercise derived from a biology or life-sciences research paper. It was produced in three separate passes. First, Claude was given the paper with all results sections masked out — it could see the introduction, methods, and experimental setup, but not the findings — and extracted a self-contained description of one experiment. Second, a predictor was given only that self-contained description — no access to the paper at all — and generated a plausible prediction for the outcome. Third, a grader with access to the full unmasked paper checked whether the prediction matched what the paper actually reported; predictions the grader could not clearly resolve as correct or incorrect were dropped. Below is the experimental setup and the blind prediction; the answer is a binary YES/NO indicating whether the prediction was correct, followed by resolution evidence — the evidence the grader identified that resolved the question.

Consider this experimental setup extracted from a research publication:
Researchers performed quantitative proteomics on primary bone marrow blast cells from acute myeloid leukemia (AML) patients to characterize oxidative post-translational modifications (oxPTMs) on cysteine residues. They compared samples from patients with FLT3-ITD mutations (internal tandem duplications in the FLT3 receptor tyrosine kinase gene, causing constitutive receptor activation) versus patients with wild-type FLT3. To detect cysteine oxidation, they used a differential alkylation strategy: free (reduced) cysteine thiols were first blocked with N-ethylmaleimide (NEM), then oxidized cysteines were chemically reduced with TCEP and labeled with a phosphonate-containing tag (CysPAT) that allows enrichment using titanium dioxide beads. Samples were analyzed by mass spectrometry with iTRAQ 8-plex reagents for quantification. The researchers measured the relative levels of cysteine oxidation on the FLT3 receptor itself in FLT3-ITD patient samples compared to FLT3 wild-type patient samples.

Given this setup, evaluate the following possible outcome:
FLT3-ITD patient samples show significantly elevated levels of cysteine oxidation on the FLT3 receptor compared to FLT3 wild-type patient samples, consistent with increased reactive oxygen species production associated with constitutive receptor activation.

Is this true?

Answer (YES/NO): YES